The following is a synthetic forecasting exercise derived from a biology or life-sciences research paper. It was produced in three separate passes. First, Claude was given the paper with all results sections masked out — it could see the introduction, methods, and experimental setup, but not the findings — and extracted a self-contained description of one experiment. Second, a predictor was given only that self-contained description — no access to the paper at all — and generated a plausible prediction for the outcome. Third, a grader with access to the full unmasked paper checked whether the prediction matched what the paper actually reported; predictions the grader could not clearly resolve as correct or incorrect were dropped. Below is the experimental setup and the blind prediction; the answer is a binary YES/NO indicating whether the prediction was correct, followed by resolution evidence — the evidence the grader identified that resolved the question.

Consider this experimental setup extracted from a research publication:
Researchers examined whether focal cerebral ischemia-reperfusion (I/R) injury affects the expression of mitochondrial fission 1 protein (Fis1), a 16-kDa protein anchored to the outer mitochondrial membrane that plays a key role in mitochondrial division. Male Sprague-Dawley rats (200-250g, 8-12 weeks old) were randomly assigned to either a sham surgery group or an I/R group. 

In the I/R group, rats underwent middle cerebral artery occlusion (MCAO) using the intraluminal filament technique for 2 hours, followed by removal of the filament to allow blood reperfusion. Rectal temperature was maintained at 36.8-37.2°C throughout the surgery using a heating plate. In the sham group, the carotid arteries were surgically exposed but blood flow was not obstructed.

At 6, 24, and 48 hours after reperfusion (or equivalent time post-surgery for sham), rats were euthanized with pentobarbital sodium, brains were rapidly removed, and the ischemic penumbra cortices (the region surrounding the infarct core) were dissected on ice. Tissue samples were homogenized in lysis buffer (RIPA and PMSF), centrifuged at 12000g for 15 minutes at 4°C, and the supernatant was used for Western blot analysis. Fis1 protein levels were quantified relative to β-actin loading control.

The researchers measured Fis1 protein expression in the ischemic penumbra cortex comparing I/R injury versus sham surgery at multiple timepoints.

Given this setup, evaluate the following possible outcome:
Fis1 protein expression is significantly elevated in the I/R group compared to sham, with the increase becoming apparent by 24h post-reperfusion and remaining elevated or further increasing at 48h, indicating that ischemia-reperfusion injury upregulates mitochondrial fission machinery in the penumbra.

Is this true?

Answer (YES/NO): NO